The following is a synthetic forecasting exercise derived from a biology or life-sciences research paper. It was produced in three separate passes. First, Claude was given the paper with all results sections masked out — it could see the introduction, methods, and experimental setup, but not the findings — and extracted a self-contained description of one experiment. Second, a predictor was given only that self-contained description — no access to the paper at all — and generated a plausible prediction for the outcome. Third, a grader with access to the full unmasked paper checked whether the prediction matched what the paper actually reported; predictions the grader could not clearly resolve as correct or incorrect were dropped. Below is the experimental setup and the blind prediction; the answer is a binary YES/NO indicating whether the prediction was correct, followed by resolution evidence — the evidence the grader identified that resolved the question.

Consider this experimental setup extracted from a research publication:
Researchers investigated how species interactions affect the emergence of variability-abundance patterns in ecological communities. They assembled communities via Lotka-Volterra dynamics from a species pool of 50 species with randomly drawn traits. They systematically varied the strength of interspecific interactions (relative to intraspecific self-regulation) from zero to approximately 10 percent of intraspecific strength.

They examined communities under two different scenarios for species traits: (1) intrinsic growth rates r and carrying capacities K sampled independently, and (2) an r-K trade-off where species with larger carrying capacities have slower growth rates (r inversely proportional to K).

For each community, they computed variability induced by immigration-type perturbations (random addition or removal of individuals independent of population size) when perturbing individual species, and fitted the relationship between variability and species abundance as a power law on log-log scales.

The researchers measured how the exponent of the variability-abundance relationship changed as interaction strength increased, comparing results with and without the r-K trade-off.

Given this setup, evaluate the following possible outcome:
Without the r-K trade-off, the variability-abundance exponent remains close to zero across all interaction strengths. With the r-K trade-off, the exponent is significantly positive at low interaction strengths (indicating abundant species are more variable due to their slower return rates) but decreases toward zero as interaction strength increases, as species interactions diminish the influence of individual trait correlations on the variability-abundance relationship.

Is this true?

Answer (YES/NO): NO